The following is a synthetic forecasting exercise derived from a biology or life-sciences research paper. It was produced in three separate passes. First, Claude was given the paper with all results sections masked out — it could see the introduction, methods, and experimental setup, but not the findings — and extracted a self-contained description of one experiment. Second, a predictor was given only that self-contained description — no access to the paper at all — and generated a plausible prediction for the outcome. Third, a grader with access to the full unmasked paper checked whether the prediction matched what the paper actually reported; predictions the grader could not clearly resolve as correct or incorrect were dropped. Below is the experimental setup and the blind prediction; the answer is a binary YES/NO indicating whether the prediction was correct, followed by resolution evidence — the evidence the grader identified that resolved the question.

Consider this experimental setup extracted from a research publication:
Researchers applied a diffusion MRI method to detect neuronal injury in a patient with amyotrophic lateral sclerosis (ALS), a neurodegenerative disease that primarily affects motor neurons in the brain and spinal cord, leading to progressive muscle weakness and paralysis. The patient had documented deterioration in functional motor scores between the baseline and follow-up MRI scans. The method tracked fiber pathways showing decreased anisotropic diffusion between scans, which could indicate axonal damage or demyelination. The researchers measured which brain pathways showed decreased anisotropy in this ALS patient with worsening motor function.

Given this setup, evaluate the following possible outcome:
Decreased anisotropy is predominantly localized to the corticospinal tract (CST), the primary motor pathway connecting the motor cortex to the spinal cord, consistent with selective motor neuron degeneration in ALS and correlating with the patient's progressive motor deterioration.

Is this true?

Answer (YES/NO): NO